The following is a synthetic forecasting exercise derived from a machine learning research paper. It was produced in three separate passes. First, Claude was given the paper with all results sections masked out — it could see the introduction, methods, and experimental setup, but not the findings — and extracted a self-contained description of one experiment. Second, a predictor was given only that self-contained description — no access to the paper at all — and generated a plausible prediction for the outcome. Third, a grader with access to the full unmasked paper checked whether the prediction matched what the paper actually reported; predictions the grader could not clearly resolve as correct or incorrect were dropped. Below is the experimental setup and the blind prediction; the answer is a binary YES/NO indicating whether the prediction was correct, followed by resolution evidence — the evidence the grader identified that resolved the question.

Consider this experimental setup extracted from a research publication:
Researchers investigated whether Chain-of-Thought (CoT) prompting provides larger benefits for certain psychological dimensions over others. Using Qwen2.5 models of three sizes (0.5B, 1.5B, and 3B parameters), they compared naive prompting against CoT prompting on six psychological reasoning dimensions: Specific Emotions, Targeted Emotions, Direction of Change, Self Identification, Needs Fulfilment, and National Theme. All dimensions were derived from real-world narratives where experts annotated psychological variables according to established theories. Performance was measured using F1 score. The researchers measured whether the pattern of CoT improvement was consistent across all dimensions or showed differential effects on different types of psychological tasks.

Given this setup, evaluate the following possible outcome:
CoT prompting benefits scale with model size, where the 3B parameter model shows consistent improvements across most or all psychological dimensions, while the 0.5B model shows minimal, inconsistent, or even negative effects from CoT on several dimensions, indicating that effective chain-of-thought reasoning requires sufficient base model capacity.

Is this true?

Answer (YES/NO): NO